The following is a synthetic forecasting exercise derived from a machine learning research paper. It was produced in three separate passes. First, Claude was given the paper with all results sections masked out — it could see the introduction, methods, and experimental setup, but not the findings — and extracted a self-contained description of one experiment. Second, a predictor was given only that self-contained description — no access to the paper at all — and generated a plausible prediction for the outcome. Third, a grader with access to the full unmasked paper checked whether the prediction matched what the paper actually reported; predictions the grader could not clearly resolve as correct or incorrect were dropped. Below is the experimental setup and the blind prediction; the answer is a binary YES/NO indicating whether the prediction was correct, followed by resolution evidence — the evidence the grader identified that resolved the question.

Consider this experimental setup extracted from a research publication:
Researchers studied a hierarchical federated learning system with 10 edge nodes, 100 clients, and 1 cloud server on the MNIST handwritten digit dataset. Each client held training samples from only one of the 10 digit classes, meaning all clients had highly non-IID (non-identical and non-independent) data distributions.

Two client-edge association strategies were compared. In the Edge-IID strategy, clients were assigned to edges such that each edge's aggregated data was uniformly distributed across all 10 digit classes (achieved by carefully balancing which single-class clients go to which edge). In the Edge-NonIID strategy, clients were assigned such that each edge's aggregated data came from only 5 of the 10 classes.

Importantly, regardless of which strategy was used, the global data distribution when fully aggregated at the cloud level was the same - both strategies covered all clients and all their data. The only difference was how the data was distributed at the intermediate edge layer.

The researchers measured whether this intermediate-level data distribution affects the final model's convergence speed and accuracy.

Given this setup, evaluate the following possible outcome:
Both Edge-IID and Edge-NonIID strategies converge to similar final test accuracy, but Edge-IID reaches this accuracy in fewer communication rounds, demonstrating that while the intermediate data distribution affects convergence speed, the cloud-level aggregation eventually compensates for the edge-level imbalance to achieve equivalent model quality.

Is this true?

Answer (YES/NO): NO